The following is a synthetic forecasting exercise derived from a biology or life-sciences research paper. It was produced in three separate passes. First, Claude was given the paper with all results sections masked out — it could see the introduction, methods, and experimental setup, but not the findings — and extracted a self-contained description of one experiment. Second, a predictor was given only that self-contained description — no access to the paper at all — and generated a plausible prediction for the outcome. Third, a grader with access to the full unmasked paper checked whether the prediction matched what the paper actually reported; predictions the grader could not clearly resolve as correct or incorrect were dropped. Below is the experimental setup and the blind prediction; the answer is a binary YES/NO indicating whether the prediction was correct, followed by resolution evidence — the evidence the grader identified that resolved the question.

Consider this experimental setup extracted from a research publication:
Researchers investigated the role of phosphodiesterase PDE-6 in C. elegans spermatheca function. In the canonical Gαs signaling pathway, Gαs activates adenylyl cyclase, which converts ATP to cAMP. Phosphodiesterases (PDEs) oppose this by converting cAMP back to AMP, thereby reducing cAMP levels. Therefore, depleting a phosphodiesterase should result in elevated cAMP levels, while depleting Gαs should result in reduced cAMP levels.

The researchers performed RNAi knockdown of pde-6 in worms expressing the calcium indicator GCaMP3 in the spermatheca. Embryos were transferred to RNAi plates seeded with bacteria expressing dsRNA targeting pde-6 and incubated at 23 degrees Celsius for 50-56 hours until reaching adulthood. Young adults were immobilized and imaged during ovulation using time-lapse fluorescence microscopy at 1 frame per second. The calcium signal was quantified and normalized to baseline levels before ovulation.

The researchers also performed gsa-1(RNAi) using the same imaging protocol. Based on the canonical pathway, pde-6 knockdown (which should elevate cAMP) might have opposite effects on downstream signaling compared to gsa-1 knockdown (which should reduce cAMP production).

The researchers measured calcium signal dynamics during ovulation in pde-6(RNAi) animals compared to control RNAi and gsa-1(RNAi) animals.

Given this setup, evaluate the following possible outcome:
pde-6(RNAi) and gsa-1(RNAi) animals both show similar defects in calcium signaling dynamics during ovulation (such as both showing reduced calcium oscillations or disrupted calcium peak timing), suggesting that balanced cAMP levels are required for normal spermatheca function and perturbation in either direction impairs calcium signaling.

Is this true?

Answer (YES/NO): NO